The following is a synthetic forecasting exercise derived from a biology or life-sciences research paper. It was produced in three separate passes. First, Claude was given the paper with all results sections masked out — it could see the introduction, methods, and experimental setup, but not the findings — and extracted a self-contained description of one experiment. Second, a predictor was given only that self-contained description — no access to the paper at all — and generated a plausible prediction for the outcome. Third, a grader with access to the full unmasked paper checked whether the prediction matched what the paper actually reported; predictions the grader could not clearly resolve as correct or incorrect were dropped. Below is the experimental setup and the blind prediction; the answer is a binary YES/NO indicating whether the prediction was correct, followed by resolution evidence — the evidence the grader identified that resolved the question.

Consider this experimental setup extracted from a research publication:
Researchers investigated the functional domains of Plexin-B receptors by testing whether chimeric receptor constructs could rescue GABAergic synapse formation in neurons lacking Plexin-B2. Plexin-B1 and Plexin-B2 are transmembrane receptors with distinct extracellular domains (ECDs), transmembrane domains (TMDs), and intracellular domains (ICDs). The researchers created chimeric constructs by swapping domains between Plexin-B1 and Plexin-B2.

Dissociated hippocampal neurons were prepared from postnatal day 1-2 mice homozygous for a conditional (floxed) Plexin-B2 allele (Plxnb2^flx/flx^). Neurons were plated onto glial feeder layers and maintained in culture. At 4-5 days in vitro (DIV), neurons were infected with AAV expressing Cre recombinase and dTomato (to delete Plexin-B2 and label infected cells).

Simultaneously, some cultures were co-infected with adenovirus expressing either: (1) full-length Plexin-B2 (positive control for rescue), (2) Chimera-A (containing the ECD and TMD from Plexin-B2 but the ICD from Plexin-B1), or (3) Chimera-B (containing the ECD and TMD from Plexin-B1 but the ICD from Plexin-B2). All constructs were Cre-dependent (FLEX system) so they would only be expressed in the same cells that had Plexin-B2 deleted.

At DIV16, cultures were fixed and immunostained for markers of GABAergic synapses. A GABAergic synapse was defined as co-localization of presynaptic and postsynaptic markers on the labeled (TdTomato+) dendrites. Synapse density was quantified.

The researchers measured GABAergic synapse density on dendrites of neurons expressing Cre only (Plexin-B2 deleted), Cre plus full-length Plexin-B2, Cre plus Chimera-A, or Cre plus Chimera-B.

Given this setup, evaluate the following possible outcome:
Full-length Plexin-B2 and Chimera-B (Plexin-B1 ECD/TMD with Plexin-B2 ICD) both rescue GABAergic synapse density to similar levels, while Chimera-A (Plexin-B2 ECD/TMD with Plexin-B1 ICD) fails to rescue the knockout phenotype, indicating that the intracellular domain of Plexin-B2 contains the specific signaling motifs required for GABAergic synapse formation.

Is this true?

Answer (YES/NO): NO